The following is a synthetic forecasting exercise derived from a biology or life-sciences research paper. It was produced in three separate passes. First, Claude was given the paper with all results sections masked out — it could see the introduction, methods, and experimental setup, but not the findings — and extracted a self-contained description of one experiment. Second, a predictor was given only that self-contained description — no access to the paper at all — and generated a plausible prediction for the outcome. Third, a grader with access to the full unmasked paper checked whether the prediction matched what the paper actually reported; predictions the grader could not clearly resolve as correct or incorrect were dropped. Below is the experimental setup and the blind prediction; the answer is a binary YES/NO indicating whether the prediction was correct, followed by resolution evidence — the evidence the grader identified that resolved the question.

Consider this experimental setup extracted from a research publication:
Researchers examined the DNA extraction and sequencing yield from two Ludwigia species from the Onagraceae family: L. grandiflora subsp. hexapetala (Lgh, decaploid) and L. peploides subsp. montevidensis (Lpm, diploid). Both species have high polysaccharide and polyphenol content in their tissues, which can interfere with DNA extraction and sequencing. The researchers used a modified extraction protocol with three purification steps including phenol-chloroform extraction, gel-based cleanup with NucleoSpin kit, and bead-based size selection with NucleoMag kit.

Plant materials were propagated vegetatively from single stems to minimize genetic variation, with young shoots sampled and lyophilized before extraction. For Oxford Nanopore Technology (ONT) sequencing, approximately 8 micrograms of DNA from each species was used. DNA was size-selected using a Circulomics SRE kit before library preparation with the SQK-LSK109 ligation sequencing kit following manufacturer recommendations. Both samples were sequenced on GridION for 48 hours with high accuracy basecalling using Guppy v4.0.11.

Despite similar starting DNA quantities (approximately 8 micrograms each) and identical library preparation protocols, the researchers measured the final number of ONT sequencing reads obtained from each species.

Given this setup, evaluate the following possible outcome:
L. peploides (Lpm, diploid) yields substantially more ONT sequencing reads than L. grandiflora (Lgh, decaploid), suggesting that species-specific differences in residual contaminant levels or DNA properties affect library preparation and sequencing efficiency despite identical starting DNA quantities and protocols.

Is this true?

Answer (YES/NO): NO